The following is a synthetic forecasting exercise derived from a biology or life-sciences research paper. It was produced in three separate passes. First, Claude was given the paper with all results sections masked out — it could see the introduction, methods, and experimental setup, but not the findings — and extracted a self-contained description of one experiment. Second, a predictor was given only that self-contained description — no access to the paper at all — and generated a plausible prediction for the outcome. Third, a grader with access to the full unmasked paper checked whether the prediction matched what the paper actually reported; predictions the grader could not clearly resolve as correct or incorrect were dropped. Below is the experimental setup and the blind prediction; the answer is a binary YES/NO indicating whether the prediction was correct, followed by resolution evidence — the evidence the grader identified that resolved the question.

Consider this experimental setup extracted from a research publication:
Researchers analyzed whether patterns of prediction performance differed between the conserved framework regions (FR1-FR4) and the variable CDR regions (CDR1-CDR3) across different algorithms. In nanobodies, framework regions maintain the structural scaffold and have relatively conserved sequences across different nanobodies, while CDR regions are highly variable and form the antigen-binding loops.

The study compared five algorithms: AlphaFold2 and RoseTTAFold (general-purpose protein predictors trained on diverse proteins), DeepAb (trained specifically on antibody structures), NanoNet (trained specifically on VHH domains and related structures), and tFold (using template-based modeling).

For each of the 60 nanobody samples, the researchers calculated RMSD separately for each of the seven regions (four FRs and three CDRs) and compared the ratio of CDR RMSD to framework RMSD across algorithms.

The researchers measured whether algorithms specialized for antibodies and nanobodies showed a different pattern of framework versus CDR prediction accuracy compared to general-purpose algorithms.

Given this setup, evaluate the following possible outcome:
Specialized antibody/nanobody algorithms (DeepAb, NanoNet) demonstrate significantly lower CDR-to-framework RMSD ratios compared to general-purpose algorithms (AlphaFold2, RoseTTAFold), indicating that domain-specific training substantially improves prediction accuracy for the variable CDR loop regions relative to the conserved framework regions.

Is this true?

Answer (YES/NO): NO